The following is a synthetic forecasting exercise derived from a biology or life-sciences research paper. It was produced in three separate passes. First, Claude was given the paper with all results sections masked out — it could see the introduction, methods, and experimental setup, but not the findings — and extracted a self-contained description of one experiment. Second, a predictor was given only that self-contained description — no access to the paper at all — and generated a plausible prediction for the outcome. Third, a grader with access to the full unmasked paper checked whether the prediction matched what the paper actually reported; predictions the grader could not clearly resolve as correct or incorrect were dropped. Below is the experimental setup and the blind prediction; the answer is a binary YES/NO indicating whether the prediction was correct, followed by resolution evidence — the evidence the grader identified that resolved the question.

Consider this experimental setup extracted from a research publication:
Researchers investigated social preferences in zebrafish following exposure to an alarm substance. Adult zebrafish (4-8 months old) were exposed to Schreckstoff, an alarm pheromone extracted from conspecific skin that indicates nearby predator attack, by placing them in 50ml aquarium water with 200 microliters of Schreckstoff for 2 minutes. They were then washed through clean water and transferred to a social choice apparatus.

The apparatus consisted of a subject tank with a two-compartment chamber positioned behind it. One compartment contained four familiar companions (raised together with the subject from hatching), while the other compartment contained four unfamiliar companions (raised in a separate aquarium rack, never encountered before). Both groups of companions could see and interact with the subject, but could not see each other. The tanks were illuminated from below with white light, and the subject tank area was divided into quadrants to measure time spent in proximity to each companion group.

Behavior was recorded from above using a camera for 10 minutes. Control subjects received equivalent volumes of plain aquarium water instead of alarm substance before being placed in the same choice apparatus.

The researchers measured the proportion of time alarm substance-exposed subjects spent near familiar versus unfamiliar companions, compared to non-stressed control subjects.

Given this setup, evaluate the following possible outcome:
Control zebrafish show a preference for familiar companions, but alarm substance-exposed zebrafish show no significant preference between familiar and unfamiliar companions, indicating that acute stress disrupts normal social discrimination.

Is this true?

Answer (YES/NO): NO